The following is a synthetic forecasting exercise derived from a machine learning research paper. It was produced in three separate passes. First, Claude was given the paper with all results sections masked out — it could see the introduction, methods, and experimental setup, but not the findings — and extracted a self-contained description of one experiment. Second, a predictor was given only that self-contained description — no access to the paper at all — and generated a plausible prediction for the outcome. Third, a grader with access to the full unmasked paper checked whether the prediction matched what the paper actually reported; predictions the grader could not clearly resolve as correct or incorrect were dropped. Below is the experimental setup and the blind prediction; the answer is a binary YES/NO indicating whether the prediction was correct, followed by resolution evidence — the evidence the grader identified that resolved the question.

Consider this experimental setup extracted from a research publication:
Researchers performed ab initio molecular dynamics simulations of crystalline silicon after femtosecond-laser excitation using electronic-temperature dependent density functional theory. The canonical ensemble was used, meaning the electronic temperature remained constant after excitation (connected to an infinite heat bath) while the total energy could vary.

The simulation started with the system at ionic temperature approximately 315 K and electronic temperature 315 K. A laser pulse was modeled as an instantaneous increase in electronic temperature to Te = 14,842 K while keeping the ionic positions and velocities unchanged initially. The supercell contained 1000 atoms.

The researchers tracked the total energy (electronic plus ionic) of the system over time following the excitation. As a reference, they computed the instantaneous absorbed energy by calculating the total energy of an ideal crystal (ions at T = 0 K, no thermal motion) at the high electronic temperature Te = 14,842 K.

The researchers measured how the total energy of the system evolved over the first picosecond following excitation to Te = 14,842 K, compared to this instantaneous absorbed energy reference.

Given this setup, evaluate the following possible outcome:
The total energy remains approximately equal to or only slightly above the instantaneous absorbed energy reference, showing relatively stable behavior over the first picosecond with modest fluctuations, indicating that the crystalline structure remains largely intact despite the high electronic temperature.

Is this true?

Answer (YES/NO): YES